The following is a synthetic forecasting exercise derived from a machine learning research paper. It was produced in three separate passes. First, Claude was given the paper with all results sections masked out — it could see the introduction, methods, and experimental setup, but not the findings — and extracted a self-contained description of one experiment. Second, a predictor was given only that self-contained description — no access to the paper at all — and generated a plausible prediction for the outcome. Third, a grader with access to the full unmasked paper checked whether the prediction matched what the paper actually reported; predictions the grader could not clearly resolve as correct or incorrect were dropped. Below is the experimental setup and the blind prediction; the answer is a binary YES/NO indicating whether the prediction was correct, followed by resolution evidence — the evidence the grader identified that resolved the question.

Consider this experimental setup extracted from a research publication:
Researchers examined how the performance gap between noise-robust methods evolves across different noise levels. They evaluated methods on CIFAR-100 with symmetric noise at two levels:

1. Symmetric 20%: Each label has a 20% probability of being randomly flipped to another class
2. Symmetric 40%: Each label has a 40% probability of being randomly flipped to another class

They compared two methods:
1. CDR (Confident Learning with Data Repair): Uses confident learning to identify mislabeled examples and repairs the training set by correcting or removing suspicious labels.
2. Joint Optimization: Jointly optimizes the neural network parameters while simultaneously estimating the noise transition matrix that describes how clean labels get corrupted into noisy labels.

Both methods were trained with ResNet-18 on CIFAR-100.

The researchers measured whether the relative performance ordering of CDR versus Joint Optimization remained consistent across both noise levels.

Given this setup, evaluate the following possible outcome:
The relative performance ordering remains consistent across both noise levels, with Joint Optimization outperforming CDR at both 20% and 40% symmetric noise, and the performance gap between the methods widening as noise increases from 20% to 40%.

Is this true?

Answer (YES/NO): NO